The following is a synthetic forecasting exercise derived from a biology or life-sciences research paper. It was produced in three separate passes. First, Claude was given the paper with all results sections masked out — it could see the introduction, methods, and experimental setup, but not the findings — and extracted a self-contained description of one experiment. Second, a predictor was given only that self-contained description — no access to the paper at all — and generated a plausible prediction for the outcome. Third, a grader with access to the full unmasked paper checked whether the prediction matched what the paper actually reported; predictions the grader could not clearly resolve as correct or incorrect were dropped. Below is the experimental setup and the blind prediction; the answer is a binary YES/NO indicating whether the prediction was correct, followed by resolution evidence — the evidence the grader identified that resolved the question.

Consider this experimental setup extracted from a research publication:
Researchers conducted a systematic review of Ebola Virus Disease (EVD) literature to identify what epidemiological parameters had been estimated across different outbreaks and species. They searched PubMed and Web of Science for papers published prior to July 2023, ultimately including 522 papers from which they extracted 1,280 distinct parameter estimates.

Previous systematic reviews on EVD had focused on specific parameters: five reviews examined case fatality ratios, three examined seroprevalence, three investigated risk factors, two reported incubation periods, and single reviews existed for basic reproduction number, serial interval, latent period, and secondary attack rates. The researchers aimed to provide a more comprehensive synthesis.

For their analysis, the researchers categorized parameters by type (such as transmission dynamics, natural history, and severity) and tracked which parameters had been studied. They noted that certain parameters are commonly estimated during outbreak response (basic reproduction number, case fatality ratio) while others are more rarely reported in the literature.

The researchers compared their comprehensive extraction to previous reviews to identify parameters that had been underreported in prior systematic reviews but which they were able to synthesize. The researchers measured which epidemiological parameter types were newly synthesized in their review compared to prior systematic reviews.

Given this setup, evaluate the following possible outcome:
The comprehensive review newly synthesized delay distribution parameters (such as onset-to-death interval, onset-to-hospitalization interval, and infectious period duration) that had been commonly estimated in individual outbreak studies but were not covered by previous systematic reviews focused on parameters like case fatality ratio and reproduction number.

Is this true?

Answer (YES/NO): NO